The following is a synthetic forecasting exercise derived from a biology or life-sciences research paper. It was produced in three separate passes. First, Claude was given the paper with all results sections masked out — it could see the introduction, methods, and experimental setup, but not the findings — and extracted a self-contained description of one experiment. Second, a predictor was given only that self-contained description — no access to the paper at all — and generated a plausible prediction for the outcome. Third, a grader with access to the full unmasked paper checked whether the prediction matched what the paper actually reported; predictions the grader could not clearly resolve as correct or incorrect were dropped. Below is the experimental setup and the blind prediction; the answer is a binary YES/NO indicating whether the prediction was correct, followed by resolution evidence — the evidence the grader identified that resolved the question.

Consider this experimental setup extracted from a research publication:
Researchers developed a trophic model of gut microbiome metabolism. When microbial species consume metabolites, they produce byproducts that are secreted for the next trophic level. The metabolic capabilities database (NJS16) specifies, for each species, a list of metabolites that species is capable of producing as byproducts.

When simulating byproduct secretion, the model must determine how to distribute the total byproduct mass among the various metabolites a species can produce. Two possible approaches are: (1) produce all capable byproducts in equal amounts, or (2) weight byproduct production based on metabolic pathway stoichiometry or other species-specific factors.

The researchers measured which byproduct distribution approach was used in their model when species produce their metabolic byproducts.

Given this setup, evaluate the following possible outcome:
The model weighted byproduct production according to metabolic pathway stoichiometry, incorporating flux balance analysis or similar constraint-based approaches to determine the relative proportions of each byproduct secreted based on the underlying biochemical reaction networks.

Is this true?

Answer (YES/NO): NO